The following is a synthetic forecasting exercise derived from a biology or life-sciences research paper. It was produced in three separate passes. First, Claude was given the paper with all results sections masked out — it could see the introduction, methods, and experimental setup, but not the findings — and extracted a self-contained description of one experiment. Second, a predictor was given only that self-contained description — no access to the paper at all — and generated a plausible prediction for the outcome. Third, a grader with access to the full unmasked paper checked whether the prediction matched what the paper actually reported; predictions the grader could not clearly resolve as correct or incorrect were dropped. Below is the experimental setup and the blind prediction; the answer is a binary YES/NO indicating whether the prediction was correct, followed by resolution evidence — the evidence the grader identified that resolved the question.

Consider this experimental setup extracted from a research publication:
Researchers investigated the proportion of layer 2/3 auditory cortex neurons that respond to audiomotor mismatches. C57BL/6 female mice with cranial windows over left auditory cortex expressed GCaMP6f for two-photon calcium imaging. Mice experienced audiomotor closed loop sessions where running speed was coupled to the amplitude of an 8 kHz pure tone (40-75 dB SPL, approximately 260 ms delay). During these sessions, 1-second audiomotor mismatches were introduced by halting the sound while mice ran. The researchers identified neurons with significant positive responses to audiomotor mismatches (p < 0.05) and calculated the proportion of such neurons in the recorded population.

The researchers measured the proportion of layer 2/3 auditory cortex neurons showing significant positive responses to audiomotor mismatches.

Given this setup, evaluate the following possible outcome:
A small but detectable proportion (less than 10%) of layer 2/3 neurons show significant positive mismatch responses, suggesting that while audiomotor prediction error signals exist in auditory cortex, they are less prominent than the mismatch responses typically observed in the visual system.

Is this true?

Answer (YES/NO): NO